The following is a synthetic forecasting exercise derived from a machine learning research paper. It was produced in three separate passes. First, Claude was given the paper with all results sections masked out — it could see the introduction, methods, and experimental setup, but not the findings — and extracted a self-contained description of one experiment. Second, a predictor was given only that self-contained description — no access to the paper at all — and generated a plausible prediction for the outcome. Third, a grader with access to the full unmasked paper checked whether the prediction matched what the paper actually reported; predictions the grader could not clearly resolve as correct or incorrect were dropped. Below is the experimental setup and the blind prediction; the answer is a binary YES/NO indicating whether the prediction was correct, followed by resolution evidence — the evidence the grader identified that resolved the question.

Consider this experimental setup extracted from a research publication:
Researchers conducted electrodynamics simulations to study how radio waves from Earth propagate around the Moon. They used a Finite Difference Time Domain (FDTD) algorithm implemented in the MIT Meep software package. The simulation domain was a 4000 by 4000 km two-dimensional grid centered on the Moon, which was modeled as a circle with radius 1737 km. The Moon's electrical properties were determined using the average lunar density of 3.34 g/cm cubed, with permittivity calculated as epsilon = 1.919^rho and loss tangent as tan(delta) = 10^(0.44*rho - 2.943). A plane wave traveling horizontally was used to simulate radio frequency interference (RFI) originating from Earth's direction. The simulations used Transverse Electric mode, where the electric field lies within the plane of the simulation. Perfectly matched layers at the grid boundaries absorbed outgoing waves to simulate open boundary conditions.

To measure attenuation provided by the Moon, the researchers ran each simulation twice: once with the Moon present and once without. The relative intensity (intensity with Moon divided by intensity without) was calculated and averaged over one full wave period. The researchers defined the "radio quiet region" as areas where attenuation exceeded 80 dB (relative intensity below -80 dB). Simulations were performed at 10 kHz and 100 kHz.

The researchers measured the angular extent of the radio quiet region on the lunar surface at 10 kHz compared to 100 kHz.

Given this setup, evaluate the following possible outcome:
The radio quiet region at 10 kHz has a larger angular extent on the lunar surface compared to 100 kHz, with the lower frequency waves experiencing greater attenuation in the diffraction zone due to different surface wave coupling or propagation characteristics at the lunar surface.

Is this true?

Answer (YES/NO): NO